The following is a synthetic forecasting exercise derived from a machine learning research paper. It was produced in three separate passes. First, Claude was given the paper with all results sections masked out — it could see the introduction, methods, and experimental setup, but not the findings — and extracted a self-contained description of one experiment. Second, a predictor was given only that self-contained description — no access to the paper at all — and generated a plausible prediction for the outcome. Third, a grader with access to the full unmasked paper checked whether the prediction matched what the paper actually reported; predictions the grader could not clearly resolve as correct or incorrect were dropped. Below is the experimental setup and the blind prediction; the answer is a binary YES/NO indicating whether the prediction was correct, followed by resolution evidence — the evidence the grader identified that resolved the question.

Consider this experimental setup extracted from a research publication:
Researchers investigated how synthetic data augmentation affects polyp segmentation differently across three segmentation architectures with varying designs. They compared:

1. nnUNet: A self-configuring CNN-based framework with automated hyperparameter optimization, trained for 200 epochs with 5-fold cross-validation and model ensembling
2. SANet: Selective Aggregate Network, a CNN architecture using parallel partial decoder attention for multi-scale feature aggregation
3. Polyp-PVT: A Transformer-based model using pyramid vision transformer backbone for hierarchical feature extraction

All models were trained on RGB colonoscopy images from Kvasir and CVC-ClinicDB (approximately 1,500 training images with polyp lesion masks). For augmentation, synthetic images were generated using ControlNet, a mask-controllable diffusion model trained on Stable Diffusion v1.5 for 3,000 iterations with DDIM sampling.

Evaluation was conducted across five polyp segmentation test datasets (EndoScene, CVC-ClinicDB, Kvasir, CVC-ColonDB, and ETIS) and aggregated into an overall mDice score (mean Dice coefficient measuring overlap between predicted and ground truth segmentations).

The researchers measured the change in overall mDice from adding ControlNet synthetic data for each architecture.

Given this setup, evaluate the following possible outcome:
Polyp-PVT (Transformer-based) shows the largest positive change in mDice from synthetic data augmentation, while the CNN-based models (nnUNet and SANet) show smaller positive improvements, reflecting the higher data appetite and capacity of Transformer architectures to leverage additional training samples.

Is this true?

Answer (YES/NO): NO